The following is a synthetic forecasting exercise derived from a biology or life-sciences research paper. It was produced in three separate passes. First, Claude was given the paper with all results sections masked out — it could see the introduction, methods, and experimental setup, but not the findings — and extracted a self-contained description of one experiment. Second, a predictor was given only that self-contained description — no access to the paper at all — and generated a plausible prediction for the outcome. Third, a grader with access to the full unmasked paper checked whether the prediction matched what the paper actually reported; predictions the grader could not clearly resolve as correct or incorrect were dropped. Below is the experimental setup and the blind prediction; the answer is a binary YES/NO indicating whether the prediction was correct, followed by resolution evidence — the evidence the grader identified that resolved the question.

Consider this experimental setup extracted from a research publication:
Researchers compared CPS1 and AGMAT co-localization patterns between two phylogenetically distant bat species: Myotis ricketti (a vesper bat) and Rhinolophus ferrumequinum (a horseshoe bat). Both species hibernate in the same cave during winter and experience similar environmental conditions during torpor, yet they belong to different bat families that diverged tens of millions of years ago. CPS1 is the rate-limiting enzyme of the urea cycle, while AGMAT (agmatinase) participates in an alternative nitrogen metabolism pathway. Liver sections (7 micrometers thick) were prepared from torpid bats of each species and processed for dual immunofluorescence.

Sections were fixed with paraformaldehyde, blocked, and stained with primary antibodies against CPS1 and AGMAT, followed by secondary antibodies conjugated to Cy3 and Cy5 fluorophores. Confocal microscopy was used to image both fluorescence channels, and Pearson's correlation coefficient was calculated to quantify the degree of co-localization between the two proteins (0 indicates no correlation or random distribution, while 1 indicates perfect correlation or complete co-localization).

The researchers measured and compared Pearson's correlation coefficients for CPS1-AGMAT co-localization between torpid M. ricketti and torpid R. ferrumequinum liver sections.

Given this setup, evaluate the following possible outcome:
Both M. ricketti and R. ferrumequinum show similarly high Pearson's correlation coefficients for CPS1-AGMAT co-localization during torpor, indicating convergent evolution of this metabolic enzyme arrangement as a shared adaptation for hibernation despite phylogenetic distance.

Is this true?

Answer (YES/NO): YES